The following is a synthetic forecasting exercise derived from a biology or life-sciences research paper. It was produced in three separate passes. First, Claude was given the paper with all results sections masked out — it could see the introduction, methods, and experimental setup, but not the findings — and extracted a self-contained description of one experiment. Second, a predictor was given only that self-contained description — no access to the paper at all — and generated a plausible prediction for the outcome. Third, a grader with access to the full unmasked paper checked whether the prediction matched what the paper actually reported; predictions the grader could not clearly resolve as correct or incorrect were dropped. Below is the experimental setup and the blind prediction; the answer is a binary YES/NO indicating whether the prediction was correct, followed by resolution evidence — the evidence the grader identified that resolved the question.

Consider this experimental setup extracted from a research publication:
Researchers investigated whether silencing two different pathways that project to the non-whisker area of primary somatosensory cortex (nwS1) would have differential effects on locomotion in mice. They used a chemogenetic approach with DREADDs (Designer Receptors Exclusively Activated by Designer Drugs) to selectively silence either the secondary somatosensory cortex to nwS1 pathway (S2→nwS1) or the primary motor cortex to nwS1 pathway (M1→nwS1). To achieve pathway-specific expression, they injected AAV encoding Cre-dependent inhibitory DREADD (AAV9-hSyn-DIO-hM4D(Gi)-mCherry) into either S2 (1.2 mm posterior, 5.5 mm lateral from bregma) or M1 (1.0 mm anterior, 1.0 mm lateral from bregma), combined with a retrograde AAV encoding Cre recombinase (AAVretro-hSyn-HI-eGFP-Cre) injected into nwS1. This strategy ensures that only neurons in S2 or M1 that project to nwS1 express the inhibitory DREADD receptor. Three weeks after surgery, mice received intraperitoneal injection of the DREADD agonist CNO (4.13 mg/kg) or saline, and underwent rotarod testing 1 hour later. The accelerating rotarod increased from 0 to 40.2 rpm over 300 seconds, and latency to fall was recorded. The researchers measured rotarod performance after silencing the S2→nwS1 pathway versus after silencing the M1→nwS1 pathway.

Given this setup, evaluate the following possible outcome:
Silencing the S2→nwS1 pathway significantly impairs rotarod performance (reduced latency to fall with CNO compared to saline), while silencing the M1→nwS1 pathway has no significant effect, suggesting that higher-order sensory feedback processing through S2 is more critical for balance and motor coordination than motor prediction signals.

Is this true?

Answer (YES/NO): YES